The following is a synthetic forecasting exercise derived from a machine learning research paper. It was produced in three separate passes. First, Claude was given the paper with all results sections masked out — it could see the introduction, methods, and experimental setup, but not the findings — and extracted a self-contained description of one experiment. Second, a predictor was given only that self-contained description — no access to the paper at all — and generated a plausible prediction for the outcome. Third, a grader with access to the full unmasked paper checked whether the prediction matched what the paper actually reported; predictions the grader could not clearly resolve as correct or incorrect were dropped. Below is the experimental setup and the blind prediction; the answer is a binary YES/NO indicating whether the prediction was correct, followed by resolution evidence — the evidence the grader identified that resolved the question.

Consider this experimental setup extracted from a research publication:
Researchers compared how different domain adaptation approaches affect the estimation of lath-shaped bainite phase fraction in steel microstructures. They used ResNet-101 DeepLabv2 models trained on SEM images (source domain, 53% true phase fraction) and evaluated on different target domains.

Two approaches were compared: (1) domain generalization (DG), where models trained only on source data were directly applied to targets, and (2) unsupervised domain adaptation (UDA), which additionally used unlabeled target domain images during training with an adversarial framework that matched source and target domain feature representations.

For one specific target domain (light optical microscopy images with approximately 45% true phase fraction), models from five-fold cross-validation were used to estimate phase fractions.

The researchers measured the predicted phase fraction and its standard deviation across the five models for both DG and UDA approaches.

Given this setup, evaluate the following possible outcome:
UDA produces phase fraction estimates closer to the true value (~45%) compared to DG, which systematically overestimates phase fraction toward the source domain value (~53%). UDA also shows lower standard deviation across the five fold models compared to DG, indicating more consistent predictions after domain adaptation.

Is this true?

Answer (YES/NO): YES